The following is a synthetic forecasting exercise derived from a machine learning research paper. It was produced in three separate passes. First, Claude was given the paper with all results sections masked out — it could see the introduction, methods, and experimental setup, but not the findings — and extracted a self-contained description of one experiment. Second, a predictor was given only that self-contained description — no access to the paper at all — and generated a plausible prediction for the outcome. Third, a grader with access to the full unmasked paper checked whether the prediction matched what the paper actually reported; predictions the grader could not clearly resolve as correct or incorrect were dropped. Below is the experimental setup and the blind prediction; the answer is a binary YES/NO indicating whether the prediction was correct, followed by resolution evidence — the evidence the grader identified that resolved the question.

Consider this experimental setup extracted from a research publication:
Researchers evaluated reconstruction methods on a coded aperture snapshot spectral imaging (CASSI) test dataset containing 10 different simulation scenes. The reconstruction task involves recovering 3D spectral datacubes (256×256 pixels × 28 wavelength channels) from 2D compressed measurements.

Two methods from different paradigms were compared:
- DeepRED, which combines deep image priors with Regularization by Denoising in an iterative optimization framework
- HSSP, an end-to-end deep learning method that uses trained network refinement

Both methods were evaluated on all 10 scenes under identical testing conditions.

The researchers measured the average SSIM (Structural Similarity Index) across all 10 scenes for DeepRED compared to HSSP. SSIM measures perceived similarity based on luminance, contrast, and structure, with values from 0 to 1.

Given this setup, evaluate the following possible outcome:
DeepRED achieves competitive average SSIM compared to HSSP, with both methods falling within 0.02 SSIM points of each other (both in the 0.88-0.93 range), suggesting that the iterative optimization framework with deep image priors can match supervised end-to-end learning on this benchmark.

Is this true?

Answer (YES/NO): NO